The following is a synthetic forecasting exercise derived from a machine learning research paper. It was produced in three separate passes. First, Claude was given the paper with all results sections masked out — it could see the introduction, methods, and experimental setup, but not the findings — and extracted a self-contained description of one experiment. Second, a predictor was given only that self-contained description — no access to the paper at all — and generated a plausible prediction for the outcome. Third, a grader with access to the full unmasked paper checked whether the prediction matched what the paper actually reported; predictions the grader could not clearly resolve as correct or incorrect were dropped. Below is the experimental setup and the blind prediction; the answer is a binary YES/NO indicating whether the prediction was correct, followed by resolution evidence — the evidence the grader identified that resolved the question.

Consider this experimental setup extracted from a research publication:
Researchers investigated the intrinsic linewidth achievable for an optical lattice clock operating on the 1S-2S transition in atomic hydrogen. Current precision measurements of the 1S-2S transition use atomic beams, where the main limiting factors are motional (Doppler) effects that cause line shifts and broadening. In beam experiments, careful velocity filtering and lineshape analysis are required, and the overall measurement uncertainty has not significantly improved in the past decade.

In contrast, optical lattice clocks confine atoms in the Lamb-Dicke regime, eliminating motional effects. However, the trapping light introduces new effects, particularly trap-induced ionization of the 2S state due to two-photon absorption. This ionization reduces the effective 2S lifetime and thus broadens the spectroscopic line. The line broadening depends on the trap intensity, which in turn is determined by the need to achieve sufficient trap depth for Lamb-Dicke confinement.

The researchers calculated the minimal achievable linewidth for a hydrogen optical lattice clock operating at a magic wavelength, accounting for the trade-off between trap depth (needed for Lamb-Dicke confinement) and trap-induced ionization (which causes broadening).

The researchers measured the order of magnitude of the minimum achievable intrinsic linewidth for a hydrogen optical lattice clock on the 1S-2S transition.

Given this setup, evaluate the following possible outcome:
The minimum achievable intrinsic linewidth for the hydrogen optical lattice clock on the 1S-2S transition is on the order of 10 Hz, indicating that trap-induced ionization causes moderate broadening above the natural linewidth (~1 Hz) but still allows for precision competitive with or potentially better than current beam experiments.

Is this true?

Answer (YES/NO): NO